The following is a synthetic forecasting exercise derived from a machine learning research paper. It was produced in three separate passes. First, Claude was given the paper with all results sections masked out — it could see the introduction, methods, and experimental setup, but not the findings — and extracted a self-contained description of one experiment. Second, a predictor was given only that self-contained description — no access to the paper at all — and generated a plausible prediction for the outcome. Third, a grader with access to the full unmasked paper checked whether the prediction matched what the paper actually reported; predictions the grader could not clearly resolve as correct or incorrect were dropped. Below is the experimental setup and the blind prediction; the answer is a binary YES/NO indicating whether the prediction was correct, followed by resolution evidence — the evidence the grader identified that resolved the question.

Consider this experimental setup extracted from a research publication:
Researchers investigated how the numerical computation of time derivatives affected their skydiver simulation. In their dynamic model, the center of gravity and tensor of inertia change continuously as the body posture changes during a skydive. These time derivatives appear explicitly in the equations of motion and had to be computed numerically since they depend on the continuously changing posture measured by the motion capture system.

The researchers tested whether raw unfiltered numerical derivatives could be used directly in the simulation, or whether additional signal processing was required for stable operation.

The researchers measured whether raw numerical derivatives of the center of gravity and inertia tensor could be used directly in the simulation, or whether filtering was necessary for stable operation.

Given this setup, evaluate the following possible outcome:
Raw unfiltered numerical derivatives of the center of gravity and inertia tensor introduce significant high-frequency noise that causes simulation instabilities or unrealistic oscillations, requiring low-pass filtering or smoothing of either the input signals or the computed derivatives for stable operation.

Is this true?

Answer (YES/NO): YES